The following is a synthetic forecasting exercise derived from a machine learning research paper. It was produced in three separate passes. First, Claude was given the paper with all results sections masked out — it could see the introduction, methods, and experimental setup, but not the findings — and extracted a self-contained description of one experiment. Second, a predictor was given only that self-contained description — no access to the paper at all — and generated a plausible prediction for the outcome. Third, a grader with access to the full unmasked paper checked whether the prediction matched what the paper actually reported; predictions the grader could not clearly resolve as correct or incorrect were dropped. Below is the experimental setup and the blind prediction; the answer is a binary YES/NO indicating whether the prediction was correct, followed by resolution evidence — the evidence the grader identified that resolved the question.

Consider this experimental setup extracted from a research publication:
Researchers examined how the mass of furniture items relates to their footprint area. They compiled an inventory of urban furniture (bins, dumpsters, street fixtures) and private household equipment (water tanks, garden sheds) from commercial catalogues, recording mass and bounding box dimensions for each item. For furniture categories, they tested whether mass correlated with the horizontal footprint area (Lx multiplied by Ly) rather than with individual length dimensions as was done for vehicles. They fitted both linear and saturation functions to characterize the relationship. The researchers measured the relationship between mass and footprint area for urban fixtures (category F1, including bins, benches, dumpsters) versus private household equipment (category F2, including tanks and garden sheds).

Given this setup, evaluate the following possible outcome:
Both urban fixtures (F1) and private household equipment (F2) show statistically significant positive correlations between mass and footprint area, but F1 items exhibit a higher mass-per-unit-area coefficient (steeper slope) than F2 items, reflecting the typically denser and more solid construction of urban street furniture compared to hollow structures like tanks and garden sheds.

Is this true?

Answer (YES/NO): NO